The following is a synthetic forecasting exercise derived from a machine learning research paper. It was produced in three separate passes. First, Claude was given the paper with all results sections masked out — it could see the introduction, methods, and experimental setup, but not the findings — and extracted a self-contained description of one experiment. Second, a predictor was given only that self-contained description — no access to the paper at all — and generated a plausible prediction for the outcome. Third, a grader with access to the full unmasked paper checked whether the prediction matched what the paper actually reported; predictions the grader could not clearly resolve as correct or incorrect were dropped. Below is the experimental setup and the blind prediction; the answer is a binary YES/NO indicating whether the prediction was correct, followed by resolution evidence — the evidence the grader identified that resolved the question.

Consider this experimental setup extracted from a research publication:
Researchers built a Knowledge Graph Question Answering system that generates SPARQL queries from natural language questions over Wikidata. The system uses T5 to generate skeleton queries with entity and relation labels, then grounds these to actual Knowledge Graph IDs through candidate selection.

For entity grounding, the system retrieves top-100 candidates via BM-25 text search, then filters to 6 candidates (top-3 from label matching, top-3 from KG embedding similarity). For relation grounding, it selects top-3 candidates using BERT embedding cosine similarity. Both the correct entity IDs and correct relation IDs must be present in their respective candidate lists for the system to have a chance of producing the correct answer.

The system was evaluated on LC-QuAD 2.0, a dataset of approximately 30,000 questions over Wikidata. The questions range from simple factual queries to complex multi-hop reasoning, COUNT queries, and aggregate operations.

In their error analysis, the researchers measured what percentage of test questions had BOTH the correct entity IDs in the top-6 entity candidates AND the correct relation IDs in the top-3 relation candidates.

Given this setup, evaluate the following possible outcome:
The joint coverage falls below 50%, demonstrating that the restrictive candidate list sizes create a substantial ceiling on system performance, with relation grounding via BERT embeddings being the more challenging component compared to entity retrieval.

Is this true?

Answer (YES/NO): YES